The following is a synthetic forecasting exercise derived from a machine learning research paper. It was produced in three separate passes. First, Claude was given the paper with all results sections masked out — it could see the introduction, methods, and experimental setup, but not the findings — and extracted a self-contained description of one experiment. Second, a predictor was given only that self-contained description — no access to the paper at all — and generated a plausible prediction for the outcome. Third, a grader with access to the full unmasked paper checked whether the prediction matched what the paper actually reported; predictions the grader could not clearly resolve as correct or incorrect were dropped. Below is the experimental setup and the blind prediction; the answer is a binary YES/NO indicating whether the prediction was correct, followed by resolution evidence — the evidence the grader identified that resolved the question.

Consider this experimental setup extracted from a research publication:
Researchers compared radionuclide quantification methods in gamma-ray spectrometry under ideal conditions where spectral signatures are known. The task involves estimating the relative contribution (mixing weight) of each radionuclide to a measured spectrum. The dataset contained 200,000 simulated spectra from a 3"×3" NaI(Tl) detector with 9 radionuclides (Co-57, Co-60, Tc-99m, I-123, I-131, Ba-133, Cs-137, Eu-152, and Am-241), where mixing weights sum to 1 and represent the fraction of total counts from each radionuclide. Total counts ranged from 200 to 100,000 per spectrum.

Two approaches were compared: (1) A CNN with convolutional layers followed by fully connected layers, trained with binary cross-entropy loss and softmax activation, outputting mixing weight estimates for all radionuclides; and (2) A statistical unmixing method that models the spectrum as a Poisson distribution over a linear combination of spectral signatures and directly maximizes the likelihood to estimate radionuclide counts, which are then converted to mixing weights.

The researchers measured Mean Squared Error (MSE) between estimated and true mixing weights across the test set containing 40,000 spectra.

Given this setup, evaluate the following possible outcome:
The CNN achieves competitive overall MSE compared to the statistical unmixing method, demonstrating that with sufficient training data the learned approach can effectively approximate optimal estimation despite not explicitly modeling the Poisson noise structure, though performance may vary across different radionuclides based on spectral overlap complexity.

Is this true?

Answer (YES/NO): NO